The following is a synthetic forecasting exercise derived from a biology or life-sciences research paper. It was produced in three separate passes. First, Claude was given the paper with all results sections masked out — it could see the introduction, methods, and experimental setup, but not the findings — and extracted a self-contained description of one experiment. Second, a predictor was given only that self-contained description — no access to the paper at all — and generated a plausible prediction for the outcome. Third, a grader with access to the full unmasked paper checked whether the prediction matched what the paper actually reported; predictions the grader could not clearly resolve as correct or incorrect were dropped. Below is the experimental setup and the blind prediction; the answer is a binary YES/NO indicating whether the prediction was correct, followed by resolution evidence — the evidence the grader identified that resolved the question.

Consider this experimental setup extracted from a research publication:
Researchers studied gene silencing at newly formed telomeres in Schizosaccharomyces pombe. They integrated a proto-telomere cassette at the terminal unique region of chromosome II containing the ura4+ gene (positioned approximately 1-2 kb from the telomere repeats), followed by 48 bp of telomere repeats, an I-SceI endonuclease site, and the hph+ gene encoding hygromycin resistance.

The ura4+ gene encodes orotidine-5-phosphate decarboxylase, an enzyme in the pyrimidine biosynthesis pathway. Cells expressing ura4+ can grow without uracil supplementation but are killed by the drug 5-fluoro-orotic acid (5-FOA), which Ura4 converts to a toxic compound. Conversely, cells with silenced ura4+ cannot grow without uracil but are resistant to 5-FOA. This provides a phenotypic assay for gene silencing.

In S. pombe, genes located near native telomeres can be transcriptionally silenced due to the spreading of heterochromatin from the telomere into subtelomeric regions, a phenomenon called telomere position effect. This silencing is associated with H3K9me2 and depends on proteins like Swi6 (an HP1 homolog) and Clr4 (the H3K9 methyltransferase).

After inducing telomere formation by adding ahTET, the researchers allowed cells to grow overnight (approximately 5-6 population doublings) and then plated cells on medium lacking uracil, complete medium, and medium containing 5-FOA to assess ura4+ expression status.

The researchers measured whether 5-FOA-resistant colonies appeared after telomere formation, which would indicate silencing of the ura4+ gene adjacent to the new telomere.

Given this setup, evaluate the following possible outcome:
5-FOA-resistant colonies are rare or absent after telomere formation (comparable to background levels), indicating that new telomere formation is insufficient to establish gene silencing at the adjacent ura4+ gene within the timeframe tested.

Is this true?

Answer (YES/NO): NO